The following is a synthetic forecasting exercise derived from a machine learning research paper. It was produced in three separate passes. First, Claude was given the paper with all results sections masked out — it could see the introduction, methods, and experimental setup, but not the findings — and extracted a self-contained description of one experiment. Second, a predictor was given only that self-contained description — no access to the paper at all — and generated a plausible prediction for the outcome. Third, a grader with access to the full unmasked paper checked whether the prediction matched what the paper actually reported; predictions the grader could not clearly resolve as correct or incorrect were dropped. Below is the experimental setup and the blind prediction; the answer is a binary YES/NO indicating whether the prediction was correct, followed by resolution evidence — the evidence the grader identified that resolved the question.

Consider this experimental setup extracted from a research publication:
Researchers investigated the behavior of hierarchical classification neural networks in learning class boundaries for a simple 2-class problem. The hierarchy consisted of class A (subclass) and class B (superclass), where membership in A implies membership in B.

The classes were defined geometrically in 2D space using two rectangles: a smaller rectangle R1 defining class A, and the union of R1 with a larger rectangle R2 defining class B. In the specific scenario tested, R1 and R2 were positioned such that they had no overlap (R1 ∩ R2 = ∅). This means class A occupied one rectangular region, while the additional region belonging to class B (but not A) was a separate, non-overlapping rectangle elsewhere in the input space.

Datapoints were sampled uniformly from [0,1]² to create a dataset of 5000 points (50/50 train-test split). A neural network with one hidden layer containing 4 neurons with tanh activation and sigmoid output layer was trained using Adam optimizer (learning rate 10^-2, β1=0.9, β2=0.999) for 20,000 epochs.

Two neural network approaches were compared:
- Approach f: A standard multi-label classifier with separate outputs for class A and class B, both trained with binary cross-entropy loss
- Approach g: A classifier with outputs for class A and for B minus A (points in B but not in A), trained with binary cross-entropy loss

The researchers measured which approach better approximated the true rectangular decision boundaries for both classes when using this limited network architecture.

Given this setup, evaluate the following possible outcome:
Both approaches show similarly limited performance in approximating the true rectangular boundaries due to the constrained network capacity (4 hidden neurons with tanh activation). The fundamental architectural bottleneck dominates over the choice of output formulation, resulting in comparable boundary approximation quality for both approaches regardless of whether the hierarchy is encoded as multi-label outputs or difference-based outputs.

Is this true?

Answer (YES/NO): NO